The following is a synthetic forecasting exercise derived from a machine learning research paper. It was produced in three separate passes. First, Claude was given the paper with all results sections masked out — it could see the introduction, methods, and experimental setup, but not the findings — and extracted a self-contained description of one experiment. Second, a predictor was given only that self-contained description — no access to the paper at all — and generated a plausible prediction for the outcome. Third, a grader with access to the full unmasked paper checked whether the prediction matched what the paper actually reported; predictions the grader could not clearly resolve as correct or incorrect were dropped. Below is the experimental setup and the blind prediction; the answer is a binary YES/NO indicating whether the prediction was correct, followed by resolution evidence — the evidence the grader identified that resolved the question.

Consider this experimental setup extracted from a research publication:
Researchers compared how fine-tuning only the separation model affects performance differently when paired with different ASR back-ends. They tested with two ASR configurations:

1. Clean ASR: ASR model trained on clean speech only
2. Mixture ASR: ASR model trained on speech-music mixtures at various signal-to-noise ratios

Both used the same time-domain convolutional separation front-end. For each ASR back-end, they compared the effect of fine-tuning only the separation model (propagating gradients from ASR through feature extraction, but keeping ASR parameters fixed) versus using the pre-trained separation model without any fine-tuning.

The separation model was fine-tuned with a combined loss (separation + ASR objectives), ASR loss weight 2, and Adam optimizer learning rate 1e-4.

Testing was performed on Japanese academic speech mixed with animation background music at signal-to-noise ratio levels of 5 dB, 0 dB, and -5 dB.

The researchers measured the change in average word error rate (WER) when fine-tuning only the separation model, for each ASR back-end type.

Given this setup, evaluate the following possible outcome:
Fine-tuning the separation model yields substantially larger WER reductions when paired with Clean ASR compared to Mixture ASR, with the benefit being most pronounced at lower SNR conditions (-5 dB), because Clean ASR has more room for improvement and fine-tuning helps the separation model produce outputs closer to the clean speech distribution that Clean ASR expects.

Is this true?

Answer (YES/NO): YES